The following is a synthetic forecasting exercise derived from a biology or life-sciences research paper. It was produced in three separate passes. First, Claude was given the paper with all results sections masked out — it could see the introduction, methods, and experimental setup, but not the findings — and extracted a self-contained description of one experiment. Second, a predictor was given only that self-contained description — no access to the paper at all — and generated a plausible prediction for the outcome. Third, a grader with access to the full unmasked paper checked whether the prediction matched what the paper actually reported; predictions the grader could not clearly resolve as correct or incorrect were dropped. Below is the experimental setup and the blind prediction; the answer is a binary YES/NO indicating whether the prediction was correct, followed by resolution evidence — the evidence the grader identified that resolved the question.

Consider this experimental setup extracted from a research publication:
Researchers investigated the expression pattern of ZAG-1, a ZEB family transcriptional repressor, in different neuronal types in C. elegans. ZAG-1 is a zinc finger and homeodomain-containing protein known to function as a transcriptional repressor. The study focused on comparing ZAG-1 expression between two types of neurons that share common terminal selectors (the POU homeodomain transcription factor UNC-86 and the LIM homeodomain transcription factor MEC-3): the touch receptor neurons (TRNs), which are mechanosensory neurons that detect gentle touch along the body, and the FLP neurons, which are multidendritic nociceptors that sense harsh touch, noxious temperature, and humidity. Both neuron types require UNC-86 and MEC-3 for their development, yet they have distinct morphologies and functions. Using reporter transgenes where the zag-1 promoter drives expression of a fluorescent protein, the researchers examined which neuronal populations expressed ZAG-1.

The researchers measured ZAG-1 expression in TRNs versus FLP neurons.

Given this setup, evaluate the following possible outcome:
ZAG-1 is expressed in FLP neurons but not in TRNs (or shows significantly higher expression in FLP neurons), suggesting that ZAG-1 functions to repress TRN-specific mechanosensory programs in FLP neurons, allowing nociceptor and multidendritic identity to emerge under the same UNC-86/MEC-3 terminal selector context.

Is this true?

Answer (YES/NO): NO